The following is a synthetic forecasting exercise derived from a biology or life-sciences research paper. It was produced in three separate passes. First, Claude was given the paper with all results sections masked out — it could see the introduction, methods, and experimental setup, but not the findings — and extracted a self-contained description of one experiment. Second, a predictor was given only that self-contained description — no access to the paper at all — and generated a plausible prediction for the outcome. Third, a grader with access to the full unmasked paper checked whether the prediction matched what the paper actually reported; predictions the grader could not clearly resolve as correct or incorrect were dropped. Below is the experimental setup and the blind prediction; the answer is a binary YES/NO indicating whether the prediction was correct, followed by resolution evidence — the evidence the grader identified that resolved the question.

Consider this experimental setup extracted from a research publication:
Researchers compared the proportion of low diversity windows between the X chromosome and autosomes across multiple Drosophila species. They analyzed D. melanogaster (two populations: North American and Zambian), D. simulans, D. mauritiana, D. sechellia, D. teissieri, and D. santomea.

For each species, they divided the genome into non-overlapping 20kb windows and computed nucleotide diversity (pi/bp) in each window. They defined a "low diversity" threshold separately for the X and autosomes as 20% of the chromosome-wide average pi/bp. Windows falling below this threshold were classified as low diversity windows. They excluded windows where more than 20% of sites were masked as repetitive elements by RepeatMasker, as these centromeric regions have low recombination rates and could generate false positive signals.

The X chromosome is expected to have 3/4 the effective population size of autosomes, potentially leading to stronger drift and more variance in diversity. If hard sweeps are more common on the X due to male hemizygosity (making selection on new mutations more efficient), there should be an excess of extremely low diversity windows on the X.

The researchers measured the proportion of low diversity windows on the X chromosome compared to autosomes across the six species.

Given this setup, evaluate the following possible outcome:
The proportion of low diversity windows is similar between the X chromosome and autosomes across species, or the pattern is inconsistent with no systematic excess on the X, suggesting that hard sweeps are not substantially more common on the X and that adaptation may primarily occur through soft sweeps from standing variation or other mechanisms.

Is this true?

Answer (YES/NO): NO